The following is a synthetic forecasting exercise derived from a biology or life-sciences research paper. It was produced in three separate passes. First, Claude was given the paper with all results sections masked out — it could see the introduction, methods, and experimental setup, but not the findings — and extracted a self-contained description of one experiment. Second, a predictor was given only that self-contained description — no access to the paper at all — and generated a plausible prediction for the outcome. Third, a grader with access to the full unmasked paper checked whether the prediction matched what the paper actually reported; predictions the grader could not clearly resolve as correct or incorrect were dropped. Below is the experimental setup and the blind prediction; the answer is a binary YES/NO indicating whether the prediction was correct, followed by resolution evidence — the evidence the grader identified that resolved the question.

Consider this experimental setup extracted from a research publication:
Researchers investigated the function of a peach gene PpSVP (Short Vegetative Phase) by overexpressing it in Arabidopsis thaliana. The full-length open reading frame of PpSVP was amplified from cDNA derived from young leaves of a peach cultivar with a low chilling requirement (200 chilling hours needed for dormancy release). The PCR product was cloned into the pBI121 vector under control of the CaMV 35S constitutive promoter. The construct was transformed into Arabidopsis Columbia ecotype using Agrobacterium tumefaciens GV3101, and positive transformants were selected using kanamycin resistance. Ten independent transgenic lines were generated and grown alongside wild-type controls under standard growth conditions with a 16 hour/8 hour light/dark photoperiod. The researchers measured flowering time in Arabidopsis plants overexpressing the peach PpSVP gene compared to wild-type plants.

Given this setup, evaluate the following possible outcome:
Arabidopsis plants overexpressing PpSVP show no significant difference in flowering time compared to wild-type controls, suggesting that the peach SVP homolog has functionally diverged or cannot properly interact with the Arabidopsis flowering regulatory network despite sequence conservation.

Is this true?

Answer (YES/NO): NO